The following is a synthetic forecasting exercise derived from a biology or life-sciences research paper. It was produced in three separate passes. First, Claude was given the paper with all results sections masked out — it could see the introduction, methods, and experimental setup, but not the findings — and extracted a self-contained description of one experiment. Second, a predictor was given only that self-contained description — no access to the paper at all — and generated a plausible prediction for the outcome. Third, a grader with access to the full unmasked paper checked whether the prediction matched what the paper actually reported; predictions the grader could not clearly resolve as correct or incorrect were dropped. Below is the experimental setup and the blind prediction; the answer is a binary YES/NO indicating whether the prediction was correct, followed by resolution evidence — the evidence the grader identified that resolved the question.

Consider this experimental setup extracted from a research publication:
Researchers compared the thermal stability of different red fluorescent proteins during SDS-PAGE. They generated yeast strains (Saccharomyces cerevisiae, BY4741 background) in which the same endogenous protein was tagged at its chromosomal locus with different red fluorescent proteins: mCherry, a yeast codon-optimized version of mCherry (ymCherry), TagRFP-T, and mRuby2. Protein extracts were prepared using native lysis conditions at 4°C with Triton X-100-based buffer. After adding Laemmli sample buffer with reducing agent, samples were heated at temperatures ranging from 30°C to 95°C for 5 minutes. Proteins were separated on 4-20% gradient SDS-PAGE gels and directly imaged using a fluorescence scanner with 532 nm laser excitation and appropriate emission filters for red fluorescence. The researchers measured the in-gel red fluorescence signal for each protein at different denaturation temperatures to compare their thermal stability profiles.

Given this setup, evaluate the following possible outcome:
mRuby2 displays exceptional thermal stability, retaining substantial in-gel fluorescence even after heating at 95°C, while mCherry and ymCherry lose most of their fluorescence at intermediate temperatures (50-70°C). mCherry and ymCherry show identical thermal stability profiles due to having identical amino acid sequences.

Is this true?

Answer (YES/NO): NO